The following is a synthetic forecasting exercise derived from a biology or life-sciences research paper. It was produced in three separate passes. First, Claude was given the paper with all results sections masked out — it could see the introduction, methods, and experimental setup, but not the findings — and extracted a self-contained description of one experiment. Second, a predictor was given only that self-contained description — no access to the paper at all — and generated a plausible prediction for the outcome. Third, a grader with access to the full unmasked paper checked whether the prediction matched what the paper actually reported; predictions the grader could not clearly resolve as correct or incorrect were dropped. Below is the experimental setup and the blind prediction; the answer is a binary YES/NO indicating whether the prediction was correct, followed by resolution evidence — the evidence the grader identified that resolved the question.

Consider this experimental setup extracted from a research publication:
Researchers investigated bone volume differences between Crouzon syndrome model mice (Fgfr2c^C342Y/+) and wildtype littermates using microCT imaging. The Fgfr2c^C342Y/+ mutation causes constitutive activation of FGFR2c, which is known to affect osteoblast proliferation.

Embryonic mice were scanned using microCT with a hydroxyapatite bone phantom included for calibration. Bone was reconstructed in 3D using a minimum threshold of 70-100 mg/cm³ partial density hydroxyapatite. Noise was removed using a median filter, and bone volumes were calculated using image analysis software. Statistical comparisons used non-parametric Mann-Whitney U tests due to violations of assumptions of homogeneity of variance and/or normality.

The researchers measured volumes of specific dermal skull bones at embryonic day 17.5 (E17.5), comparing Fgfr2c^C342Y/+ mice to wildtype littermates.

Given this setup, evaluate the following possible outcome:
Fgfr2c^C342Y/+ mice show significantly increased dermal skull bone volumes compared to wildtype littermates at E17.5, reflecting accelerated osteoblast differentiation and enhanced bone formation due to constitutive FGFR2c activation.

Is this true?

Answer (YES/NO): NO